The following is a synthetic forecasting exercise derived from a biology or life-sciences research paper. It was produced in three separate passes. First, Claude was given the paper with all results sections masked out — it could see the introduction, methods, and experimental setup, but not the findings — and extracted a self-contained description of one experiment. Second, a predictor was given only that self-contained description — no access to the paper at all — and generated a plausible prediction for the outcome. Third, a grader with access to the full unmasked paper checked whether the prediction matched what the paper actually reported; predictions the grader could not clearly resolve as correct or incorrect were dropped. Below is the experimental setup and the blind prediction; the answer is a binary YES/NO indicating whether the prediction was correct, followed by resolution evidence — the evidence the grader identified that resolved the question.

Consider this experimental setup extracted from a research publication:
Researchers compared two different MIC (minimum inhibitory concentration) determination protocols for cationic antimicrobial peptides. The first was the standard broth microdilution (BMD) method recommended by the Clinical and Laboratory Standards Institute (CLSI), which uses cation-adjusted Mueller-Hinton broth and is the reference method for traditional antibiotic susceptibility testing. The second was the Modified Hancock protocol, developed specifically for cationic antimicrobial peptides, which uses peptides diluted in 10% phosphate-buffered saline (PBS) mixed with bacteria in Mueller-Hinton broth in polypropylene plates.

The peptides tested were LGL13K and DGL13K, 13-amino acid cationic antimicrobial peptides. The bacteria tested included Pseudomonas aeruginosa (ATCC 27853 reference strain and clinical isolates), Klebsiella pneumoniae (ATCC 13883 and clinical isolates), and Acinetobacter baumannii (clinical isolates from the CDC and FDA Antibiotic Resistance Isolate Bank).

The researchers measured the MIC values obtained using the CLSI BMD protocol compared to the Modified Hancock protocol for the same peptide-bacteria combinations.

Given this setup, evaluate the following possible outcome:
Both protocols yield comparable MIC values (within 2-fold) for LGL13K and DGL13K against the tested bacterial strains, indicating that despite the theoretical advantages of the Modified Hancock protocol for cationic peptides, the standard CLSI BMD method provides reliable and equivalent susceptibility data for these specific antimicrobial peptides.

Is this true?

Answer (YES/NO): NO